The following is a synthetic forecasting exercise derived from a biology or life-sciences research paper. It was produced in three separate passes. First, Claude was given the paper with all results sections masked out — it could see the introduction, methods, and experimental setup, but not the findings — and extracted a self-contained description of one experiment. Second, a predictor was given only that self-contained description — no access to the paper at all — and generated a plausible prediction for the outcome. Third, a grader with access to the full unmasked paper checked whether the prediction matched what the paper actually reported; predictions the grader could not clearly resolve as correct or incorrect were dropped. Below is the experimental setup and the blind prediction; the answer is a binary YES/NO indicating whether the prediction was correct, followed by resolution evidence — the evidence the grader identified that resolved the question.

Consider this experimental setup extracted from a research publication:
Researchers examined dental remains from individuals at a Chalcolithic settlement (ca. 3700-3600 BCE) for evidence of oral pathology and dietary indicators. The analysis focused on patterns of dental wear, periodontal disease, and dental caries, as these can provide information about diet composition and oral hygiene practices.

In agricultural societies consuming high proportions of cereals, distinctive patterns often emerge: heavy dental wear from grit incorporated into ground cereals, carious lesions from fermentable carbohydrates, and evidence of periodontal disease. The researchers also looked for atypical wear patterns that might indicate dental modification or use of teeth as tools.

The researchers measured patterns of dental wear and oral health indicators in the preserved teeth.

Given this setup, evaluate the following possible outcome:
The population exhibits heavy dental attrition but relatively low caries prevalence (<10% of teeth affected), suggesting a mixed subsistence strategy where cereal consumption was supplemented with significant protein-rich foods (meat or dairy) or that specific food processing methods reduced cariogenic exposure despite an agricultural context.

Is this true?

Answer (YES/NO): NO